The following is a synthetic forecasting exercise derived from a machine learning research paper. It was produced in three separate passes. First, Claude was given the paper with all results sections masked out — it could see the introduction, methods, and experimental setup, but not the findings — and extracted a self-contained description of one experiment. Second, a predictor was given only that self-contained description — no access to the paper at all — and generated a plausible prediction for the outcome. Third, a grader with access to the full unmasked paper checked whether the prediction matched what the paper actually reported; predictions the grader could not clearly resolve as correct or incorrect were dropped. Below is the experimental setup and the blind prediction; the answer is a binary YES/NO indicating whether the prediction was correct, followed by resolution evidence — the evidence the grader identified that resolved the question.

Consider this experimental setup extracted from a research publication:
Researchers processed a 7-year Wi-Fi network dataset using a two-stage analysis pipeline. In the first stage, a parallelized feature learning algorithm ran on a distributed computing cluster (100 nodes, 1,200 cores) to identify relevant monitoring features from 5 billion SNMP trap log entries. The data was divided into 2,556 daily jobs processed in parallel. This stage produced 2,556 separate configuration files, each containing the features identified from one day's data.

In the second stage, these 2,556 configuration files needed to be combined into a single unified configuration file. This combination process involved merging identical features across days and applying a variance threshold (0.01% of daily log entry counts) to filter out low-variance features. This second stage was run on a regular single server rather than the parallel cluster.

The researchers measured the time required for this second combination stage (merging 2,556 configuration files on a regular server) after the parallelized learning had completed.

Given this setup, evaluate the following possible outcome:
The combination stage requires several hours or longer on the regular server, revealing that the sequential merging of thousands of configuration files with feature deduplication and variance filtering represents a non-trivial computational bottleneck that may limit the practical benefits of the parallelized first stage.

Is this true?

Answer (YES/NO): NO